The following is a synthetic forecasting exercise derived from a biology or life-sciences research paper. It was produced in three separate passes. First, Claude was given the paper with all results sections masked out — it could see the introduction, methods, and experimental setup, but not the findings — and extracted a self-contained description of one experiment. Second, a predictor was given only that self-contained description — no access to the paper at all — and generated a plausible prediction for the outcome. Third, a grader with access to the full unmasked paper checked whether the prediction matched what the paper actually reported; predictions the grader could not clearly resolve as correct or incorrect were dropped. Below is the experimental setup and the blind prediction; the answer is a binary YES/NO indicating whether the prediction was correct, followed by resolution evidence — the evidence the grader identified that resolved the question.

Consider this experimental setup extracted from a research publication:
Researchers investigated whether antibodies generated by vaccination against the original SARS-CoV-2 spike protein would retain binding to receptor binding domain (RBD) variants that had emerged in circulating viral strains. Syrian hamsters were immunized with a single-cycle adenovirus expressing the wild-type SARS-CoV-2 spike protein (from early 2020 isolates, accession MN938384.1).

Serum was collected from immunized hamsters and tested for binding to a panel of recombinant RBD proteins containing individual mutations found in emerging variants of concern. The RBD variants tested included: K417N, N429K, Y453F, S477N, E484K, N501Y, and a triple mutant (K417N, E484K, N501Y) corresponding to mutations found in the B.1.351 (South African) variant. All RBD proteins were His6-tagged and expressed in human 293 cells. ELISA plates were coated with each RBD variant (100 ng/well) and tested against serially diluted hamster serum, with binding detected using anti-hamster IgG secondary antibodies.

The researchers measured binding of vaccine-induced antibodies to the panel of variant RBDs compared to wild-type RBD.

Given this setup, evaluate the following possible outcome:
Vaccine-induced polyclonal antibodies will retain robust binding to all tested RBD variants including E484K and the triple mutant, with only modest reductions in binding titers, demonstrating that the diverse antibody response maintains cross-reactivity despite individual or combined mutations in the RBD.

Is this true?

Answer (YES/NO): NO